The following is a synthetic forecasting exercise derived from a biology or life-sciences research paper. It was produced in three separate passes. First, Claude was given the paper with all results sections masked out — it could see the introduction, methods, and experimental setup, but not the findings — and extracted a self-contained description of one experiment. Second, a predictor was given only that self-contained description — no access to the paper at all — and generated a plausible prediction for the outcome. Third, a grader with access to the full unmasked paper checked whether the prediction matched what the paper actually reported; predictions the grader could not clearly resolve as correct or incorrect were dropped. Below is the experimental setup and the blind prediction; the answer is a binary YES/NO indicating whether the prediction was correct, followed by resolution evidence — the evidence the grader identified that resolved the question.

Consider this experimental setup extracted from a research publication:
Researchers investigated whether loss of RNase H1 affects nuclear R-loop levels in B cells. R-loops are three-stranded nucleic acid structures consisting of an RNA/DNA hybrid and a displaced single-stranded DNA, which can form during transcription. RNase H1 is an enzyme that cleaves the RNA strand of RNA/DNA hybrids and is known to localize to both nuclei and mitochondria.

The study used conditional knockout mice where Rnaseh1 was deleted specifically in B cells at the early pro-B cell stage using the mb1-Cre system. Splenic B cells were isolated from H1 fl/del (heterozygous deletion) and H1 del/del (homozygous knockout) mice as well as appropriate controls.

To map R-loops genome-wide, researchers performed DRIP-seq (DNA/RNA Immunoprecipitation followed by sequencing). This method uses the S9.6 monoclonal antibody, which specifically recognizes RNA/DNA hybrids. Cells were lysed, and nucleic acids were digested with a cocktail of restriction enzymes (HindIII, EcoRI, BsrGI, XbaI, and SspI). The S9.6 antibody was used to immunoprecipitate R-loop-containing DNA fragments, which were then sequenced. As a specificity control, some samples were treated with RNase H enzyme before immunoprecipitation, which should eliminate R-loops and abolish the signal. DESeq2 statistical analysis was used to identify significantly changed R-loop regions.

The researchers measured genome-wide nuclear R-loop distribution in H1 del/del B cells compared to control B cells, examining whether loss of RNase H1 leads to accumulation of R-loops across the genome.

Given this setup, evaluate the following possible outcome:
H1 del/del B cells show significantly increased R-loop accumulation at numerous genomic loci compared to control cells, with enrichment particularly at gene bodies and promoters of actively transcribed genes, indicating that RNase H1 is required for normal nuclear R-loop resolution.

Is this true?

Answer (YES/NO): NO